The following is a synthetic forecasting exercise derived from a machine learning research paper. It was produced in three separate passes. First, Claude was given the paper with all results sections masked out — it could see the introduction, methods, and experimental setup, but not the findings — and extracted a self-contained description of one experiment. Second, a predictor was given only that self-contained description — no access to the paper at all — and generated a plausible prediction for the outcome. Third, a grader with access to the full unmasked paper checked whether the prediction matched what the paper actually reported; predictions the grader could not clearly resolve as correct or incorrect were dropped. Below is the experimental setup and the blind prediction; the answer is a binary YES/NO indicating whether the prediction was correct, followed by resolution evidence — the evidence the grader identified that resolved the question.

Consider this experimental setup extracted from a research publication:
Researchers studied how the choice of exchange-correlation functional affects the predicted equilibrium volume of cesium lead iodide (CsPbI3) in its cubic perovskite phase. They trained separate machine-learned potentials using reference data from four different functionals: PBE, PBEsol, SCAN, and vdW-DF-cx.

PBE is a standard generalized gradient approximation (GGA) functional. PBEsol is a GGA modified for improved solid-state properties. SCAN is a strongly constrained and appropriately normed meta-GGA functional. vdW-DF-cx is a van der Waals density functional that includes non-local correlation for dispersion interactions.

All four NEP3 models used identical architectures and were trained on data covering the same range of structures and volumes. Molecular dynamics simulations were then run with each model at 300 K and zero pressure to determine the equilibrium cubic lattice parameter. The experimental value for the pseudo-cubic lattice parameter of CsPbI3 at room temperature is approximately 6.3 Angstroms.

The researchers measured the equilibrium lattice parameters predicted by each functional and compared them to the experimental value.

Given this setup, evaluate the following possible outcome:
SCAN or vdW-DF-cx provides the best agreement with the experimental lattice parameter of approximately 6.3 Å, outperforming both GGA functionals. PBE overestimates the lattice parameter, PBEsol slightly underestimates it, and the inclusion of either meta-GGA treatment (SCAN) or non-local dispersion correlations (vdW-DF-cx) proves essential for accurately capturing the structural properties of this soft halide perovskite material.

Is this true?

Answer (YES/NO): NO